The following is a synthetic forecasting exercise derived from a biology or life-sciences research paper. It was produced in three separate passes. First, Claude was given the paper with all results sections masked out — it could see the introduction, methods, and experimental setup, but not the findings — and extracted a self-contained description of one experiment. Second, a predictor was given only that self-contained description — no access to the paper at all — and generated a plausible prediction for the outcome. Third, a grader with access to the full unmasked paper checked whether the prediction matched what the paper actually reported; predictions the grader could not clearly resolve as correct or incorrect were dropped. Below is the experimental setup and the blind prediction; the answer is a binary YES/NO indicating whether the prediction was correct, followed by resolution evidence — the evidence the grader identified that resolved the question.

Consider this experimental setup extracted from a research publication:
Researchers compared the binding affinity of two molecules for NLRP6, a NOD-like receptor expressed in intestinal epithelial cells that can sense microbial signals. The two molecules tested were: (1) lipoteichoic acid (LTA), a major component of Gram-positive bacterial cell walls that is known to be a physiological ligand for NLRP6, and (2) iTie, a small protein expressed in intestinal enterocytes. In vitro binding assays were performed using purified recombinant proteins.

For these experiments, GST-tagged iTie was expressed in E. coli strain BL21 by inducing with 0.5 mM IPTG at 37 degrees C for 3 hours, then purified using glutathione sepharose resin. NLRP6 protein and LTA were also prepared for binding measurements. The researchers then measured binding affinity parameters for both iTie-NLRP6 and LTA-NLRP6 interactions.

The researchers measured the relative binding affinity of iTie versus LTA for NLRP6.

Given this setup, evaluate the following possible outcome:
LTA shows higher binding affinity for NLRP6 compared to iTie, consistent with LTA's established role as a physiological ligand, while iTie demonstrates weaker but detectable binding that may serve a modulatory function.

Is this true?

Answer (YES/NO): NO